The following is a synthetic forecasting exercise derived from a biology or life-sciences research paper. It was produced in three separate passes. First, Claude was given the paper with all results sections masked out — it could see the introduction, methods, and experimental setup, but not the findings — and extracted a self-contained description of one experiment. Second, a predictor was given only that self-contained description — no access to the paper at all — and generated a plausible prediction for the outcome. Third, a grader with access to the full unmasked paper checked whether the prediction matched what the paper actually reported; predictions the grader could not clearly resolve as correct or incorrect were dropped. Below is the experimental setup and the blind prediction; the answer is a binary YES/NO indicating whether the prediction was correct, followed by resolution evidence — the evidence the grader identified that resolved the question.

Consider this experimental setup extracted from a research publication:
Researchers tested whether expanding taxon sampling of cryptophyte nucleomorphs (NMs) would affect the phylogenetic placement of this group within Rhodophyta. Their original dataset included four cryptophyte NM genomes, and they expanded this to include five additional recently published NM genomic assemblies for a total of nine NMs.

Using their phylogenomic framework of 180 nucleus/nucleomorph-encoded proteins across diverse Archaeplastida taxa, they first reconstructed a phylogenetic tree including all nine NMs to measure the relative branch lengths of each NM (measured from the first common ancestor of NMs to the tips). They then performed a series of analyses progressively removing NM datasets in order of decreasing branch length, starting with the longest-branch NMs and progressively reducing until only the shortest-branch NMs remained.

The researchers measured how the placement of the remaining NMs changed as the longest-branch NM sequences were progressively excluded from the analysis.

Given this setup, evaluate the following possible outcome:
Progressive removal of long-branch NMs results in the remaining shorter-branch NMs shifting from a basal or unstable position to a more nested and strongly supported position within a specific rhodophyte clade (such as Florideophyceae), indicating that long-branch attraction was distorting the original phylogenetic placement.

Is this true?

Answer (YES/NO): NO